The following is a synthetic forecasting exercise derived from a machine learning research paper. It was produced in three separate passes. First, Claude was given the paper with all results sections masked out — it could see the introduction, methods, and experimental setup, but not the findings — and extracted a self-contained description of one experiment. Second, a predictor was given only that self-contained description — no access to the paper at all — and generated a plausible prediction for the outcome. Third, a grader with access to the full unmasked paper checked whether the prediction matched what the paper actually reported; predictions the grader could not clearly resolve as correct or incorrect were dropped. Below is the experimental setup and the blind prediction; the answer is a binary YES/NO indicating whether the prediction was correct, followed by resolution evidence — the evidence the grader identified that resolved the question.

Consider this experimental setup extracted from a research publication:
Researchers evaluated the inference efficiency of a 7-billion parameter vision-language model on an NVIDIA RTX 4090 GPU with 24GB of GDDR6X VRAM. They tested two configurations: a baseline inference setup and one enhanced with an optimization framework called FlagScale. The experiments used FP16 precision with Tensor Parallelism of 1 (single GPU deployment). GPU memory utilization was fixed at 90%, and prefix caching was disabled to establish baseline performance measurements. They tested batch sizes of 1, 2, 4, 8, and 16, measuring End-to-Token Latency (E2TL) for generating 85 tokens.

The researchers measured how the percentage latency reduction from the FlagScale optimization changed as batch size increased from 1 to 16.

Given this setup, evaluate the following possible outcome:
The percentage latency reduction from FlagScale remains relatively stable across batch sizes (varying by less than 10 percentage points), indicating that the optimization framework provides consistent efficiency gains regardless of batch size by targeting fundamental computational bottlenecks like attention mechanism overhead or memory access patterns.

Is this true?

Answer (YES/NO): NO